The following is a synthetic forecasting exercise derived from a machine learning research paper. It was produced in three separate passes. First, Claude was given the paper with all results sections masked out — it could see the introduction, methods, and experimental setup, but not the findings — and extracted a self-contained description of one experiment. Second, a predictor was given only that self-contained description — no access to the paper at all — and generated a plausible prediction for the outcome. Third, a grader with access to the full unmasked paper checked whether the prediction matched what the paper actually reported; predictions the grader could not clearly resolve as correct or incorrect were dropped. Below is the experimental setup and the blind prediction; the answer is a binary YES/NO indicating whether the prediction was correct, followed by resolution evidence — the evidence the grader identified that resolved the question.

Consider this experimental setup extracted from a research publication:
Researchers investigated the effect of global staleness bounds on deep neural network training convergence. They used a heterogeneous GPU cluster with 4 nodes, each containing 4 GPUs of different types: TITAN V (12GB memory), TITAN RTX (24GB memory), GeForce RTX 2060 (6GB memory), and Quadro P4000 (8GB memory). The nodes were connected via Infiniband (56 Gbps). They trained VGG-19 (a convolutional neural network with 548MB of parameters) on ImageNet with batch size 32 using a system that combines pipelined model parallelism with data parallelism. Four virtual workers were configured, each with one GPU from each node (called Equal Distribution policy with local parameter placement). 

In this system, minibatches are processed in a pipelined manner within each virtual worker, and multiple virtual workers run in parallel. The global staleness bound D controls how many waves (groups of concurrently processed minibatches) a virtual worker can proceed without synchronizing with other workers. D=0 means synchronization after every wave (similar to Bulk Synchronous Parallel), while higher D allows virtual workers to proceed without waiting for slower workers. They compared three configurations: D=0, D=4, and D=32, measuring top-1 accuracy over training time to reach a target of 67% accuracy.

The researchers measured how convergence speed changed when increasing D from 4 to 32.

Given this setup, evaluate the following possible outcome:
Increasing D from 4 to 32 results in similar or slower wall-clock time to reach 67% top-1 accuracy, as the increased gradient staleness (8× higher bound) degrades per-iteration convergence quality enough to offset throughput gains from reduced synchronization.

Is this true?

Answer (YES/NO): YES